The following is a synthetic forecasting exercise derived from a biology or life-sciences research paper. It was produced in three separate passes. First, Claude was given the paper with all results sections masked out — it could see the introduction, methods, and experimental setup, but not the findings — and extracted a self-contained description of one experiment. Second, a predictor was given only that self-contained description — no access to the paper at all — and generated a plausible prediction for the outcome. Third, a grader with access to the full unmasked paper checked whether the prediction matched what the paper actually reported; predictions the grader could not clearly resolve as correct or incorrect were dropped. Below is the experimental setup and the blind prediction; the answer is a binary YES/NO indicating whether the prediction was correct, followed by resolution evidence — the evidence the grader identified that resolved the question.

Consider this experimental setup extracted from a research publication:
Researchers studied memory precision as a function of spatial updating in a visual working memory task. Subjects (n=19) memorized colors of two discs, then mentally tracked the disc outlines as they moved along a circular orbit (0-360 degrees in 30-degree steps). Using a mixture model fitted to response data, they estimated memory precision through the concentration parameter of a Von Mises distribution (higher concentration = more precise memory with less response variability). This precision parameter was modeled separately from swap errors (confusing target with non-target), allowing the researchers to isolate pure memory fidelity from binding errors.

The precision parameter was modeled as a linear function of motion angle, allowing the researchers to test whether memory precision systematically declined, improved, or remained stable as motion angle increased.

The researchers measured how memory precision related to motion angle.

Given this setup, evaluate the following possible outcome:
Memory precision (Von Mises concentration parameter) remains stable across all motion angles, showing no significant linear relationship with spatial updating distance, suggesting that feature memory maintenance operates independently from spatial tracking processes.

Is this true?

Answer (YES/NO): YES